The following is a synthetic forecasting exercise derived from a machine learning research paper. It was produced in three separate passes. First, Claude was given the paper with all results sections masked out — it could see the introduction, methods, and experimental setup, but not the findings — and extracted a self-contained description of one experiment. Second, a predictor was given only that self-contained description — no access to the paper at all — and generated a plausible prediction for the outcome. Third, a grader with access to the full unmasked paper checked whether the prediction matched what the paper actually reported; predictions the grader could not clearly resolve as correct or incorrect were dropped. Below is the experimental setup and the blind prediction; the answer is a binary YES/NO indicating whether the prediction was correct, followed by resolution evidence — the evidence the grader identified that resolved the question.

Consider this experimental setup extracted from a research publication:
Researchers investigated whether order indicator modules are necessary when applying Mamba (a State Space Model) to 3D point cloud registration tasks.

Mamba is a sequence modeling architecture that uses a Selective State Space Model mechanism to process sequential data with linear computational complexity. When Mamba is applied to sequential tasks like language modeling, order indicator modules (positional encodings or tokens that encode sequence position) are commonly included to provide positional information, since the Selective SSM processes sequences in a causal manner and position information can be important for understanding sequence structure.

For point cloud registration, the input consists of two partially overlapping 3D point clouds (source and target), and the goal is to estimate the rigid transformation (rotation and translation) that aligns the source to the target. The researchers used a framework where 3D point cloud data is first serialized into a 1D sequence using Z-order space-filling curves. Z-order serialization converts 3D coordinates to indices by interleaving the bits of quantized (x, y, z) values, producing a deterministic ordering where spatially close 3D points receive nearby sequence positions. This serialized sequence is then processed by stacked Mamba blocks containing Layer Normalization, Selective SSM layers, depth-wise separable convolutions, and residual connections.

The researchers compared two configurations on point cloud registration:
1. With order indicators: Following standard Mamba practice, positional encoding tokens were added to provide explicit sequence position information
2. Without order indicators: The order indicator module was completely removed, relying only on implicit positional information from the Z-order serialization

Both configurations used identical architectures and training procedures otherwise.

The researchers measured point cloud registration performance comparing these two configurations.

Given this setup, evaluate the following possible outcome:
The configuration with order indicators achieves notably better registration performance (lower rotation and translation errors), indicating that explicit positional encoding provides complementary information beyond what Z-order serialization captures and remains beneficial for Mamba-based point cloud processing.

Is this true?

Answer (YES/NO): NO